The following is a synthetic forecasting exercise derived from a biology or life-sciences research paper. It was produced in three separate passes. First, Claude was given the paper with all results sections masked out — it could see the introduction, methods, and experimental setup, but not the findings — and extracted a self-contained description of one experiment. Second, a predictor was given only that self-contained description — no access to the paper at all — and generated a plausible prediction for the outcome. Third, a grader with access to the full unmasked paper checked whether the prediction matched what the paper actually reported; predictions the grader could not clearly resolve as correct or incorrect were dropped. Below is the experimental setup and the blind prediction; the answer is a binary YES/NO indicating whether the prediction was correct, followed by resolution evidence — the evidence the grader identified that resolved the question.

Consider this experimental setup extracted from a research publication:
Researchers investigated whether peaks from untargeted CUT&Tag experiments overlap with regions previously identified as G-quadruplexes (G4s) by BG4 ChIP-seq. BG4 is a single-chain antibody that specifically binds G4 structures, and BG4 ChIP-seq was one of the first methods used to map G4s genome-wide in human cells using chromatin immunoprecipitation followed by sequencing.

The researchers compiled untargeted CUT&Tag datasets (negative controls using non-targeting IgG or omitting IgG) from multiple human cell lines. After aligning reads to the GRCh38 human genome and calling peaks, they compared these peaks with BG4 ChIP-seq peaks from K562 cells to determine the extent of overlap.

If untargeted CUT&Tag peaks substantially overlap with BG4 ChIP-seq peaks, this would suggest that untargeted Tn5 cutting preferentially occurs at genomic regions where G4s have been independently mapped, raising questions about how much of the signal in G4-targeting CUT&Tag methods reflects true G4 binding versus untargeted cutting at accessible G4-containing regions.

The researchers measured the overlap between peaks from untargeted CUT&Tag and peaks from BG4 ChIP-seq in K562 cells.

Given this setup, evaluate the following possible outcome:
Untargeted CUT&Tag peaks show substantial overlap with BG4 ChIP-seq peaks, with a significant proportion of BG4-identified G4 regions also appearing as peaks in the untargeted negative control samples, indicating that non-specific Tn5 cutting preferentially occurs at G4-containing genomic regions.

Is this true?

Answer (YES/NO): YES